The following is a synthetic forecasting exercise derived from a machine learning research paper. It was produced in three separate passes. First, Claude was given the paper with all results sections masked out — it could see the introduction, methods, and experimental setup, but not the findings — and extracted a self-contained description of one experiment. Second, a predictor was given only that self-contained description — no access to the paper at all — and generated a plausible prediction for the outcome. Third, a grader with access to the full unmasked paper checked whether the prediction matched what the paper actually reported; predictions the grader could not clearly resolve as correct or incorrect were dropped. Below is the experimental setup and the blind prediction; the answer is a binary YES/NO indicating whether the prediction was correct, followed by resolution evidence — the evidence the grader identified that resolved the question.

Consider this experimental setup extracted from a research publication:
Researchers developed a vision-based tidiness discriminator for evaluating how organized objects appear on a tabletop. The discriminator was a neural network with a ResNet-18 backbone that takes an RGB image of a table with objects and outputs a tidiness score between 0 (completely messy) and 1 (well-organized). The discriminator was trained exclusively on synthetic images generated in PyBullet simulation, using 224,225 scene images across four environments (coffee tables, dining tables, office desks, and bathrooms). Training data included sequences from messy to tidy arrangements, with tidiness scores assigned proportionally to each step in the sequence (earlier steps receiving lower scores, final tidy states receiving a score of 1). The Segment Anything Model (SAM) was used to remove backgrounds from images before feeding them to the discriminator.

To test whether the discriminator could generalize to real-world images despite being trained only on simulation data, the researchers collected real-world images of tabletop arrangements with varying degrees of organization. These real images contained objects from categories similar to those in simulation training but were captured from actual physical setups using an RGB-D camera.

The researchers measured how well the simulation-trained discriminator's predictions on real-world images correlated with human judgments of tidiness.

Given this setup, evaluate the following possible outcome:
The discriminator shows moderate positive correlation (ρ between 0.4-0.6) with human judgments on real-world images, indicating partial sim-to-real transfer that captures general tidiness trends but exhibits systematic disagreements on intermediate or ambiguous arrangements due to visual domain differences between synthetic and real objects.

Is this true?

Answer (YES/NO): NO